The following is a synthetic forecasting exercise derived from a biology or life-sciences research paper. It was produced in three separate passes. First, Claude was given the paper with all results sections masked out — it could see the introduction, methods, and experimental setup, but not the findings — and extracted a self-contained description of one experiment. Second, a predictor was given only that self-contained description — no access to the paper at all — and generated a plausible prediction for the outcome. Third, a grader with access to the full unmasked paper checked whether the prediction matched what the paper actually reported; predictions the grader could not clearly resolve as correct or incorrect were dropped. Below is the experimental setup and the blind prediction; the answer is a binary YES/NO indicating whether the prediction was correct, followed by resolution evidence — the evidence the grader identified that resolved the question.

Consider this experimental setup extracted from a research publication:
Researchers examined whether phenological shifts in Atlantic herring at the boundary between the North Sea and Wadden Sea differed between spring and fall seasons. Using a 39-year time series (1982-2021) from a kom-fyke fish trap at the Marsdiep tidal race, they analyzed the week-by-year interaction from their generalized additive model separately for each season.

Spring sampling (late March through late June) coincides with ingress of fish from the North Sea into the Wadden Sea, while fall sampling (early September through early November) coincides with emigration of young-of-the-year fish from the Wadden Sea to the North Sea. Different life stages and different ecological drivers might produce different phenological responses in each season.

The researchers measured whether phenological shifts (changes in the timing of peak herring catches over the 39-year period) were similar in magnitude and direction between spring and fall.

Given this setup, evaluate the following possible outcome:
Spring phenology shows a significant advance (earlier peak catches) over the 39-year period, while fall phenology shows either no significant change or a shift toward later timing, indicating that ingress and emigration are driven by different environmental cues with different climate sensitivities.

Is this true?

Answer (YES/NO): NO